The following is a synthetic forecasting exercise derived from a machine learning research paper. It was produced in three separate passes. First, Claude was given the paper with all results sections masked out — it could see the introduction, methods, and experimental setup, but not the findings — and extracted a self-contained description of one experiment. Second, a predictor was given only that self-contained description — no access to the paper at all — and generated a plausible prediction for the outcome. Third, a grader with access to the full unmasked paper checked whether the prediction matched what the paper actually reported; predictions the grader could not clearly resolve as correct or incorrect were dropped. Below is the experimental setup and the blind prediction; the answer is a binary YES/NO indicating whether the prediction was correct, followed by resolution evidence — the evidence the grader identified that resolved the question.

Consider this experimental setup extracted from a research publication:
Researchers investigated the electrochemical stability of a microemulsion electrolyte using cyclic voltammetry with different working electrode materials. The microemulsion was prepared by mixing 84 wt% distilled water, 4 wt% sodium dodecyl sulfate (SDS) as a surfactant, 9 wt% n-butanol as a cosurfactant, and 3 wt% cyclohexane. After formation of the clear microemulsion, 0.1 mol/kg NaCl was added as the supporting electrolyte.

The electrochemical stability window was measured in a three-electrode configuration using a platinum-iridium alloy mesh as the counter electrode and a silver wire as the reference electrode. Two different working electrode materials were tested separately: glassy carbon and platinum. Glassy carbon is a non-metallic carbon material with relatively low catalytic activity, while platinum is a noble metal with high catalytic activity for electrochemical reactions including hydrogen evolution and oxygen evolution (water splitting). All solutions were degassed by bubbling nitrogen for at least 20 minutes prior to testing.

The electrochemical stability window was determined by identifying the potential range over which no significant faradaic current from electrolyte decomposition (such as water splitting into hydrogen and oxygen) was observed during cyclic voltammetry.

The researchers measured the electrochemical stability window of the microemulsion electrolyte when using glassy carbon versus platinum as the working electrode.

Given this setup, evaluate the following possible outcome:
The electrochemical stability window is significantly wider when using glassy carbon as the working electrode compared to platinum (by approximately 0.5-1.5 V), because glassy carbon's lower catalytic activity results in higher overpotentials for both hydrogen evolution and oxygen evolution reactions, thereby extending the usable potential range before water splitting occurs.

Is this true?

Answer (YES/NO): NO